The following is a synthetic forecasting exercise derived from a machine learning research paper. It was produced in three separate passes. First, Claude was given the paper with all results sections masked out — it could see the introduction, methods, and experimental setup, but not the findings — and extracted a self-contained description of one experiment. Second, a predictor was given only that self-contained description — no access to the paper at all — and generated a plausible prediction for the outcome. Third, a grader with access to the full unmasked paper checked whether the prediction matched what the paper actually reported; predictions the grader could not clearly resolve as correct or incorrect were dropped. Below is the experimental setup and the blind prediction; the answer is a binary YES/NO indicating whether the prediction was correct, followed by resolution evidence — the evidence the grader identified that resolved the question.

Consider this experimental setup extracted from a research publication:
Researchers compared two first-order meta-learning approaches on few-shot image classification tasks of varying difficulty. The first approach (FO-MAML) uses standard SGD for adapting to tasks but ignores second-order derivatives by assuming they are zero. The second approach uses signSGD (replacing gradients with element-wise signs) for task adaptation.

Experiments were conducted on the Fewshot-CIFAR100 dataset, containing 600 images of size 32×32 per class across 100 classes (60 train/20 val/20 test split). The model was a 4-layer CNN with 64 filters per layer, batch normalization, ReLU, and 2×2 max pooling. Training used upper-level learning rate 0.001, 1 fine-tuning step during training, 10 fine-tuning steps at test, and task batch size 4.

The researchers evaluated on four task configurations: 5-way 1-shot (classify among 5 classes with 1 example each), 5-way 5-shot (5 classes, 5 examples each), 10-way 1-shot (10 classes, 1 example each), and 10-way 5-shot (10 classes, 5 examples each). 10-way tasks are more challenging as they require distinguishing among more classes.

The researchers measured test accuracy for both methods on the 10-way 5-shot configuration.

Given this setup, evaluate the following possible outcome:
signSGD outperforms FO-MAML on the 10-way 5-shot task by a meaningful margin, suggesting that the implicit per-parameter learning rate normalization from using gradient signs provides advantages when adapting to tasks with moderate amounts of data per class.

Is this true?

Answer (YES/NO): NO